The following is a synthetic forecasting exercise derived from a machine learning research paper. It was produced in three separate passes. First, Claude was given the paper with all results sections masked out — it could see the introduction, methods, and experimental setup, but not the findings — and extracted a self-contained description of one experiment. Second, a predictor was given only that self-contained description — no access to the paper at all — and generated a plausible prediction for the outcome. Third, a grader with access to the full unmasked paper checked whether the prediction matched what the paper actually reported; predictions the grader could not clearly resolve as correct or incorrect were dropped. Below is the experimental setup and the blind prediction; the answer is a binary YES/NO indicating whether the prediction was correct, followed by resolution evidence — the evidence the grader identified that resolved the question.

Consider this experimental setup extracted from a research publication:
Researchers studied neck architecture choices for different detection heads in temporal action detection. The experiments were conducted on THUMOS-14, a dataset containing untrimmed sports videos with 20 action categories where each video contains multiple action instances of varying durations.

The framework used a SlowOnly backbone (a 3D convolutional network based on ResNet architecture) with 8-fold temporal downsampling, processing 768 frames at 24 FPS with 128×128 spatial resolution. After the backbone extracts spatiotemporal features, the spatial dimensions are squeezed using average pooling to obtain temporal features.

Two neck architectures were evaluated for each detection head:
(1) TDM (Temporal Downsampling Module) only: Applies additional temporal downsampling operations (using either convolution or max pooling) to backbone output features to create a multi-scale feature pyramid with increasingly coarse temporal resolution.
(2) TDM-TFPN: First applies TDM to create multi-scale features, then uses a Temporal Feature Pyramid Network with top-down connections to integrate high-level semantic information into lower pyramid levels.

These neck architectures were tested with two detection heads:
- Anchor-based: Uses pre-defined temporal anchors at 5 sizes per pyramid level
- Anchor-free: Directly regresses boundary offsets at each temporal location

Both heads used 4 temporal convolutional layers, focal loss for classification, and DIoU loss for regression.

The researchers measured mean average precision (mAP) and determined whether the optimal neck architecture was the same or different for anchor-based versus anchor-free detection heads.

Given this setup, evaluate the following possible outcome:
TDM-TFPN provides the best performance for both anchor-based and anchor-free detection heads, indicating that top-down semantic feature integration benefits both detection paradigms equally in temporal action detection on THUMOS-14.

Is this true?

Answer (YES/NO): NO